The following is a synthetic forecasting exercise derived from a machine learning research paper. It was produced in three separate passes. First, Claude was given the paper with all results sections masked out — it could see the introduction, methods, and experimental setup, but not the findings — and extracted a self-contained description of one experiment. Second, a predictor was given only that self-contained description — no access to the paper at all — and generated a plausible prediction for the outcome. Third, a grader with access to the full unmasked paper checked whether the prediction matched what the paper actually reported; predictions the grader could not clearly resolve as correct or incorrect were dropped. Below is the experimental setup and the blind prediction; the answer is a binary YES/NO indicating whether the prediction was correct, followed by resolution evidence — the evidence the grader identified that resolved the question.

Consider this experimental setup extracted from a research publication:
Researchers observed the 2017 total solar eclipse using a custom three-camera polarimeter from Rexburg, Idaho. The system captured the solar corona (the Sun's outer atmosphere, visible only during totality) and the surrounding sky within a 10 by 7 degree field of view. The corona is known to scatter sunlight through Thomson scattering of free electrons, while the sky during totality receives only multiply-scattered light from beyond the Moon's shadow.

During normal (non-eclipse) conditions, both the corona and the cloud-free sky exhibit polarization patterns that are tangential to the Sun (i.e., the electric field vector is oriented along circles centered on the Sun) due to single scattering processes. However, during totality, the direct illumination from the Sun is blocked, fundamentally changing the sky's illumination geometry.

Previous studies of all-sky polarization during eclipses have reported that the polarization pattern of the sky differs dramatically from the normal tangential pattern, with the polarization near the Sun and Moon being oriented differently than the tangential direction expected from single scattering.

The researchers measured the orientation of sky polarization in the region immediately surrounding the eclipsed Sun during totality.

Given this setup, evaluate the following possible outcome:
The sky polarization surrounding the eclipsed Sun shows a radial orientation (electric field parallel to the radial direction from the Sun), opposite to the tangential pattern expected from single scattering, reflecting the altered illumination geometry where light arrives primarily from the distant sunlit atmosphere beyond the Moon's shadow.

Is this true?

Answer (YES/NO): NO